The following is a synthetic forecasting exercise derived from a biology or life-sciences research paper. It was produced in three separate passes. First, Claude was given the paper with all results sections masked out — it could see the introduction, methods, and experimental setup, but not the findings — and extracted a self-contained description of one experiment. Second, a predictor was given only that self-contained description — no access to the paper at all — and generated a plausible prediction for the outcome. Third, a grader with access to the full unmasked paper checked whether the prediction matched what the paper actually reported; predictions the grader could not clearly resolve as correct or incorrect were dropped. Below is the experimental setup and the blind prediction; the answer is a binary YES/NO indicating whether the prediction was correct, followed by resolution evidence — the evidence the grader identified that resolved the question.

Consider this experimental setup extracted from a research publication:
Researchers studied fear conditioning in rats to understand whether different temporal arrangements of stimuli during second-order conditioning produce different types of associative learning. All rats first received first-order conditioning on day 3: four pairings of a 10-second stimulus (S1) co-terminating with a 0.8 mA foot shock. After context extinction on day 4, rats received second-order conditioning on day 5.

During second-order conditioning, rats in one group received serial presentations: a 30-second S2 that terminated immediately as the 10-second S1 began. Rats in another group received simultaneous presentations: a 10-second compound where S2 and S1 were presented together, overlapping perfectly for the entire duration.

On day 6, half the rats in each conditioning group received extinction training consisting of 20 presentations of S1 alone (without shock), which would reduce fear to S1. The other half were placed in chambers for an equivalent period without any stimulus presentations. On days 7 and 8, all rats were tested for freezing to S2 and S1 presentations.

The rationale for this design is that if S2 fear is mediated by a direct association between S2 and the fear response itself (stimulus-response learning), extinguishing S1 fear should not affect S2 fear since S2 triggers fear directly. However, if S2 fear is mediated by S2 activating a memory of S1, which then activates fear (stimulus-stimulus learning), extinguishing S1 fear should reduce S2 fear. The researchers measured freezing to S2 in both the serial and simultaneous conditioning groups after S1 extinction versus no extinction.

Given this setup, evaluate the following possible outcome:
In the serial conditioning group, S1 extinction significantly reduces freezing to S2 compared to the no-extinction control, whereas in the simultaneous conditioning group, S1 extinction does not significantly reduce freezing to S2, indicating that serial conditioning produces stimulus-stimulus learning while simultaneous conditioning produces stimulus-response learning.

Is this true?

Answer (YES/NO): NO